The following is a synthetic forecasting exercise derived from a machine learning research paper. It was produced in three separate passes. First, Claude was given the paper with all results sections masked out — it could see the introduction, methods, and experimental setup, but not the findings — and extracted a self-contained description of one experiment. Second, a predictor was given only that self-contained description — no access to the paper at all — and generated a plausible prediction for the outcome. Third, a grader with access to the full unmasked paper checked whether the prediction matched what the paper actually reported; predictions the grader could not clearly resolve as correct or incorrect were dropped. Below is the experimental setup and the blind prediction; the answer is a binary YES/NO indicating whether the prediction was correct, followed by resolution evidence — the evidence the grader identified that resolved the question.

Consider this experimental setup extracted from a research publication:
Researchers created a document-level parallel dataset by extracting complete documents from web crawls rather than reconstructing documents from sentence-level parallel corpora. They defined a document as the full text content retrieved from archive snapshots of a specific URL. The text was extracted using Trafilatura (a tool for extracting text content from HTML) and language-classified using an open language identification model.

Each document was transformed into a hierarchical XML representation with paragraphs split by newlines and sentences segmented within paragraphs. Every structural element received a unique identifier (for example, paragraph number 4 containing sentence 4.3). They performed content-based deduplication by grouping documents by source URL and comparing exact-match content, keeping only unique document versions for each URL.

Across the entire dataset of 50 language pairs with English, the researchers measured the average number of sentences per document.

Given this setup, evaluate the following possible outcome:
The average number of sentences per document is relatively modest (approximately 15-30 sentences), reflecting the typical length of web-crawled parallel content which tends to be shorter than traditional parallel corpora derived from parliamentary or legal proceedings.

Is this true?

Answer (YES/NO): NO